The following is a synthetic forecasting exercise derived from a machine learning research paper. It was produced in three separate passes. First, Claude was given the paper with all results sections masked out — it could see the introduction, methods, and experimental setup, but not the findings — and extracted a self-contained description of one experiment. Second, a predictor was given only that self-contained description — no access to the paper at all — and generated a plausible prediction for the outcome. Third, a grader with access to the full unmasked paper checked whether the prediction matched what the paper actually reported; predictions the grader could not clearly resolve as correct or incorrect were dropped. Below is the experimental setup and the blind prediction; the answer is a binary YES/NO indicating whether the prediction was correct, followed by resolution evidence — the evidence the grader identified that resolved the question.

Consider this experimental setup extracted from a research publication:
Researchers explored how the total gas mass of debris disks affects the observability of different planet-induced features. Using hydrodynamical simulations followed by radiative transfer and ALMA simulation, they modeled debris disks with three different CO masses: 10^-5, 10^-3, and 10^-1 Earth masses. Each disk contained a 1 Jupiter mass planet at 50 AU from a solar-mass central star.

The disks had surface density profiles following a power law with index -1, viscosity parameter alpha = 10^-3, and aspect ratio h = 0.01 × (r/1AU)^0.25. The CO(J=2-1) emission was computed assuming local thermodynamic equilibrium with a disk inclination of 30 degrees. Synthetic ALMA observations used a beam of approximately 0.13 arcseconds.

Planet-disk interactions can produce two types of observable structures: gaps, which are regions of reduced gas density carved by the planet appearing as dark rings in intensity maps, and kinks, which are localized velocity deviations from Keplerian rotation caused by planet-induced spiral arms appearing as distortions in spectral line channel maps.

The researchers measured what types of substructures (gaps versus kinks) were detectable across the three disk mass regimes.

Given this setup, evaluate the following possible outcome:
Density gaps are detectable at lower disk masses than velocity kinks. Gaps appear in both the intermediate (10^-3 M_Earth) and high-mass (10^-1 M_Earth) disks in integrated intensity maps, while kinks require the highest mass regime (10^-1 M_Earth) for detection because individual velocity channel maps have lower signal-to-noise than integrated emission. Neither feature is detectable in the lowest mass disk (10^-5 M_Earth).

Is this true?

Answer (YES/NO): NO